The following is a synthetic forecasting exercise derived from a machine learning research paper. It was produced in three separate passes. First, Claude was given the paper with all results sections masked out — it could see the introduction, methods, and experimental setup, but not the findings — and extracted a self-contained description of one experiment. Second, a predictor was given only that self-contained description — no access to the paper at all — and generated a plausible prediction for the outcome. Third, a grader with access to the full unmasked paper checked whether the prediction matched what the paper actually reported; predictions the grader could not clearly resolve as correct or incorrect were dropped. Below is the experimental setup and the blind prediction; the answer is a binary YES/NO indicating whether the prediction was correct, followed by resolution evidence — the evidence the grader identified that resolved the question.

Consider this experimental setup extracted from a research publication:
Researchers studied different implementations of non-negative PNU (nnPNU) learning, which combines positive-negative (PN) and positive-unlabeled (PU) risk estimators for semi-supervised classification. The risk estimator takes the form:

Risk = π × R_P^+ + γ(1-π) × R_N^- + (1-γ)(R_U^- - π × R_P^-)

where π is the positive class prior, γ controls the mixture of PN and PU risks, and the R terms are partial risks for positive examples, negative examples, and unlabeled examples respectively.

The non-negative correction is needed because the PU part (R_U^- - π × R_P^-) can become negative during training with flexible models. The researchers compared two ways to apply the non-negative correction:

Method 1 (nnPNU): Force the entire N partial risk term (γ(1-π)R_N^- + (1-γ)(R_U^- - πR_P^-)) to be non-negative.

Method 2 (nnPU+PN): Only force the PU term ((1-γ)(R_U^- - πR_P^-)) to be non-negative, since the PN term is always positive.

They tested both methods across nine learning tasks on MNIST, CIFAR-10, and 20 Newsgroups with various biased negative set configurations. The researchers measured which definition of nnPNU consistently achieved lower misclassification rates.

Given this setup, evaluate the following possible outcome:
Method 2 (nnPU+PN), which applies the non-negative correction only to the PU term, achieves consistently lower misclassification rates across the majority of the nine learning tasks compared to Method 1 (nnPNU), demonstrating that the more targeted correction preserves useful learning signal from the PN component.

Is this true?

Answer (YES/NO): NO